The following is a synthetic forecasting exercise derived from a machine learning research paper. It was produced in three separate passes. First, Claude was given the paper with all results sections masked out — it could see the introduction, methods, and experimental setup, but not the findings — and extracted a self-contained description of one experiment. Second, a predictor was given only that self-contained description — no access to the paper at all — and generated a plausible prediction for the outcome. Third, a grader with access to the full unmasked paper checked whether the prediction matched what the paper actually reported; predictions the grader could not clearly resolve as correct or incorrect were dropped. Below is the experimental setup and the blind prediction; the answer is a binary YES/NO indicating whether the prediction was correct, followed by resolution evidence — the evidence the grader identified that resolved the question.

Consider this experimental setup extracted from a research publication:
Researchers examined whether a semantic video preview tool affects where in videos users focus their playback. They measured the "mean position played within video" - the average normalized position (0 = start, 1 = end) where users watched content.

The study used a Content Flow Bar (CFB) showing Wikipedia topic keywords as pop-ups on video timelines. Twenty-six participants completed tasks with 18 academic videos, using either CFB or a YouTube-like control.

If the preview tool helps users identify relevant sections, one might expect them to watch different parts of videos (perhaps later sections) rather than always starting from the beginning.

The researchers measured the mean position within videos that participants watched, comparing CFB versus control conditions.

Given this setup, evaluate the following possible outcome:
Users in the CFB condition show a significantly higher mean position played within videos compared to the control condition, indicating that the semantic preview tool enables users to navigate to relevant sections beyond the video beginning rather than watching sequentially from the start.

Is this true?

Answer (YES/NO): NO